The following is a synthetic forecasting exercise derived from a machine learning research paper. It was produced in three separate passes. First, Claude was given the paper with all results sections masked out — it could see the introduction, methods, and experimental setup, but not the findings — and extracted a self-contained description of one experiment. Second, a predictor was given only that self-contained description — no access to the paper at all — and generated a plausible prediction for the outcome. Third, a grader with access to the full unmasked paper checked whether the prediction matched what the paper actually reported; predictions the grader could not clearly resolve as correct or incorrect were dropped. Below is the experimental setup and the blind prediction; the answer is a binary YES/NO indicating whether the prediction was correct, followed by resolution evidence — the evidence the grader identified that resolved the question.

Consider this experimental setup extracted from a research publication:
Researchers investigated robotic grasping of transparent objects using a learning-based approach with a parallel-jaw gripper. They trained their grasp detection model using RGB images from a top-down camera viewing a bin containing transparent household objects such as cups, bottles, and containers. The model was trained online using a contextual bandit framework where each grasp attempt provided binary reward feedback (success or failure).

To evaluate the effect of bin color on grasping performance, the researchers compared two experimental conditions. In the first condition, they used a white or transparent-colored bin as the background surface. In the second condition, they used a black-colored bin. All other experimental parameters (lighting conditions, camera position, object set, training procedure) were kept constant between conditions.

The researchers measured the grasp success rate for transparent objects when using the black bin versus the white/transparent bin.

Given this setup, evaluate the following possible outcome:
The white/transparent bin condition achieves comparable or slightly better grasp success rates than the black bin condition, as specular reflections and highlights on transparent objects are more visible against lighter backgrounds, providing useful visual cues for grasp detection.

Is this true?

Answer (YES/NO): NO